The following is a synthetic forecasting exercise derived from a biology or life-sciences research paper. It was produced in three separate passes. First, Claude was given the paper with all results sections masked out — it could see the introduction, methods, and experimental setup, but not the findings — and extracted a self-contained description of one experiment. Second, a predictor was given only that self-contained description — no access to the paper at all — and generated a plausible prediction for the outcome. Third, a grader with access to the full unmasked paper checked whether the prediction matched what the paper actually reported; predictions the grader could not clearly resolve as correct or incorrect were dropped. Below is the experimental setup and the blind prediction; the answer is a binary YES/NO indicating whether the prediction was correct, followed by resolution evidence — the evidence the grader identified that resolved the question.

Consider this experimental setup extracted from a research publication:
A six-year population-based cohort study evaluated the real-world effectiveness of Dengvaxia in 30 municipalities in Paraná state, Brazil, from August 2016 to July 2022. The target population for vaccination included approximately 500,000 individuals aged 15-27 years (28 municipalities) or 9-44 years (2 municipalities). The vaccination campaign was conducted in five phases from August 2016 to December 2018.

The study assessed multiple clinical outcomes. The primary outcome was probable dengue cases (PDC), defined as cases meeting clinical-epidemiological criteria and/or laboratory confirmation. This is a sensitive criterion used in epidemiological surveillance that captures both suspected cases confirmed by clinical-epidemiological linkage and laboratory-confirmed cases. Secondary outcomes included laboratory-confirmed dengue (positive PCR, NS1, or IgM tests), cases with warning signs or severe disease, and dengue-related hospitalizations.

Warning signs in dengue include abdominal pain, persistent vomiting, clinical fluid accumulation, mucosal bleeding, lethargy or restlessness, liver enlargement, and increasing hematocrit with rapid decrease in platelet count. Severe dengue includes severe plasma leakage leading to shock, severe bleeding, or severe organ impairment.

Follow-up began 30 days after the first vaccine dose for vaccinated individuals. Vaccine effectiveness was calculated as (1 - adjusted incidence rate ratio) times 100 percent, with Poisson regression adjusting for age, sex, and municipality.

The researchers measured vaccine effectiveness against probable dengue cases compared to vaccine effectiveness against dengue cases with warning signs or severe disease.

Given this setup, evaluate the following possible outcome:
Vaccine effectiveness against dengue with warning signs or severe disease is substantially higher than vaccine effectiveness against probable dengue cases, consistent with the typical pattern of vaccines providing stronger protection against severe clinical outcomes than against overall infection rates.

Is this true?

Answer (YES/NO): NO